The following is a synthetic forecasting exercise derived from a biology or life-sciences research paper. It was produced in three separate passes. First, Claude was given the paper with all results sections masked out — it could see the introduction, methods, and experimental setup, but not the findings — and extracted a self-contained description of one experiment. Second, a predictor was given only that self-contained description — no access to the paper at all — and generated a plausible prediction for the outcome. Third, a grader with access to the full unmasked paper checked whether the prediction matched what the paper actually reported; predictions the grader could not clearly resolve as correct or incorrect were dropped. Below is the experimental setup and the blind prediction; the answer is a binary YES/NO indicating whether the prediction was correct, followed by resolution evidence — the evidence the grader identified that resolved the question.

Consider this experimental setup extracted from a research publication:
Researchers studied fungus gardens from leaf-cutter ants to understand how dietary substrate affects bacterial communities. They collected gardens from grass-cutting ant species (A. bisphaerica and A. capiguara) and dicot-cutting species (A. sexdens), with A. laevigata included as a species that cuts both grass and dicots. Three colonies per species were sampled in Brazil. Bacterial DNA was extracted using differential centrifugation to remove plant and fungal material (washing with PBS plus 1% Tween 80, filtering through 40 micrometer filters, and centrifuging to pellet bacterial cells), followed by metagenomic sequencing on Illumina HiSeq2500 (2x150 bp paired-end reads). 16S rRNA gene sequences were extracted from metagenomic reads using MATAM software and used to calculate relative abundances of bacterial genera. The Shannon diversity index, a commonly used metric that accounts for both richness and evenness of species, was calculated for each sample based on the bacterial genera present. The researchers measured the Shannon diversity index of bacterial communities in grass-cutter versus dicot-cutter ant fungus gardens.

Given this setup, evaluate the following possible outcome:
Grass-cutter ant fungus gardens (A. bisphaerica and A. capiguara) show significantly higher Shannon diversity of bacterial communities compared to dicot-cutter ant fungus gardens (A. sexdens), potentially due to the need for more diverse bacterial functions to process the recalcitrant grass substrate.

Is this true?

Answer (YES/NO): NO